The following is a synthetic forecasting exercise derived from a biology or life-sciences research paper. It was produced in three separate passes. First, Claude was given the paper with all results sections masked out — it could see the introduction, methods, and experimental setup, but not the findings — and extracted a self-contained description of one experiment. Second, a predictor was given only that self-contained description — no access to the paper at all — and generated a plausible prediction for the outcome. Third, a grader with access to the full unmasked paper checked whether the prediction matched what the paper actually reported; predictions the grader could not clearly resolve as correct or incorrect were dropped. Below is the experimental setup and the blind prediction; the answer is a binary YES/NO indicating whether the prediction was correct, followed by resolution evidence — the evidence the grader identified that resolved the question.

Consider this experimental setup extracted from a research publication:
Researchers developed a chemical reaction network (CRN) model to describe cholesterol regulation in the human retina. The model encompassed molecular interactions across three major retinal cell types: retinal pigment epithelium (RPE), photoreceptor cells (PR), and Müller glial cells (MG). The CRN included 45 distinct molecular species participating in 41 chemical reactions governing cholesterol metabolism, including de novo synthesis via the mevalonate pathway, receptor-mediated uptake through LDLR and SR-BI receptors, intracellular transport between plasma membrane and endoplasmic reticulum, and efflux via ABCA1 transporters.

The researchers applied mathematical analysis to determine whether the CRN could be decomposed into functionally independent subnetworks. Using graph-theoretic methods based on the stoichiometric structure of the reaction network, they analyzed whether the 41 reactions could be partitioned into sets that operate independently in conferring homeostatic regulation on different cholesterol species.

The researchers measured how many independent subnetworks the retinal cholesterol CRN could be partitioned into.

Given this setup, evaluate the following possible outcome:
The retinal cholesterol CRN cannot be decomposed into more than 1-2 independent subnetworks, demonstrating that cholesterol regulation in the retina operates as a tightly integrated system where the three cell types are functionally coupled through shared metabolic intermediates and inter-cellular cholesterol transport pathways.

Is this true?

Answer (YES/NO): NO